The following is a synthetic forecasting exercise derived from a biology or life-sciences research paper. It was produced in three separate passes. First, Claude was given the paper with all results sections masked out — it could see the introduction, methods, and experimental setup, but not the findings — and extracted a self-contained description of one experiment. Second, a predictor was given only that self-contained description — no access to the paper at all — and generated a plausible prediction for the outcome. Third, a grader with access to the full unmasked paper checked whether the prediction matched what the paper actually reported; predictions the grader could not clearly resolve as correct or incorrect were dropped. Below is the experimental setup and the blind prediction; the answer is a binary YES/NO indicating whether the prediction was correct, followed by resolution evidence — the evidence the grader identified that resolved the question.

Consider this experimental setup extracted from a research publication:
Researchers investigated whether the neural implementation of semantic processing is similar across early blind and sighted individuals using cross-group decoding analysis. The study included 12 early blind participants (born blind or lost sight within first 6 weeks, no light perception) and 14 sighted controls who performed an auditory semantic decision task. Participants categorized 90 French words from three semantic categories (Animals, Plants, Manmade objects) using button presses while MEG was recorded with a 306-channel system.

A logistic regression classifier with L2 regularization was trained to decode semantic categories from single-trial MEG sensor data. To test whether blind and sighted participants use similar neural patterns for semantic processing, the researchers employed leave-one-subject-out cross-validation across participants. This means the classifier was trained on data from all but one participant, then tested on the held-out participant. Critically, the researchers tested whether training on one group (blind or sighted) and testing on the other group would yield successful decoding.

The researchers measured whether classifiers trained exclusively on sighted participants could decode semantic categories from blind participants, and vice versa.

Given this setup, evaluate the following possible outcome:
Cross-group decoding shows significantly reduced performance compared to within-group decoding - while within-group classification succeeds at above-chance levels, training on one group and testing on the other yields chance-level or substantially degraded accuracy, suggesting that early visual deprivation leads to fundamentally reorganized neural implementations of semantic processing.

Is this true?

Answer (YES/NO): NO